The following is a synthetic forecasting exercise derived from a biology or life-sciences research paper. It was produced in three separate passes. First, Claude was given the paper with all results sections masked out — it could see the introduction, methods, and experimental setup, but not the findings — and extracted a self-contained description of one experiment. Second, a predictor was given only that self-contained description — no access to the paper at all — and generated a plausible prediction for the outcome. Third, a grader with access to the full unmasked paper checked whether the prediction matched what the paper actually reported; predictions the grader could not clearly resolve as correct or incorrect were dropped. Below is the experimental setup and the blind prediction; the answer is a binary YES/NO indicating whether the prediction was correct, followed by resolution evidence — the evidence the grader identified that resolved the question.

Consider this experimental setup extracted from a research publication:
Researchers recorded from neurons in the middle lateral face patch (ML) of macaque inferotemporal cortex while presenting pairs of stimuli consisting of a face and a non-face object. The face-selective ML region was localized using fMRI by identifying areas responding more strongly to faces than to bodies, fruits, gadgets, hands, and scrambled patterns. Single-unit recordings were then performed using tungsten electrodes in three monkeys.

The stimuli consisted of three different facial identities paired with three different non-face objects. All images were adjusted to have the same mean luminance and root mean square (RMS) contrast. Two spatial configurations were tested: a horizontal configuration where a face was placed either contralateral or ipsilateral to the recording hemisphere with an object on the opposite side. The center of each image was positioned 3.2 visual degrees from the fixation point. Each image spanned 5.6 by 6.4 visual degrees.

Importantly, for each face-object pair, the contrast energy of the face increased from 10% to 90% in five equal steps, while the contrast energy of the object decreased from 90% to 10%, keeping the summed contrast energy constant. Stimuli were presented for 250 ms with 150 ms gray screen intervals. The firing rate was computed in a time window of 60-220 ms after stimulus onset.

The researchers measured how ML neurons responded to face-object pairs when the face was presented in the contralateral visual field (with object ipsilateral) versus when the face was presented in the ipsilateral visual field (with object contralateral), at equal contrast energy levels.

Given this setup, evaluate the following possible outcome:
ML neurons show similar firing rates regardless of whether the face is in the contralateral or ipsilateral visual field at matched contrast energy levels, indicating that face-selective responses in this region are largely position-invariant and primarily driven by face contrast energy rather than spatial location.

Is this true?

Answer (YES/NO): NO